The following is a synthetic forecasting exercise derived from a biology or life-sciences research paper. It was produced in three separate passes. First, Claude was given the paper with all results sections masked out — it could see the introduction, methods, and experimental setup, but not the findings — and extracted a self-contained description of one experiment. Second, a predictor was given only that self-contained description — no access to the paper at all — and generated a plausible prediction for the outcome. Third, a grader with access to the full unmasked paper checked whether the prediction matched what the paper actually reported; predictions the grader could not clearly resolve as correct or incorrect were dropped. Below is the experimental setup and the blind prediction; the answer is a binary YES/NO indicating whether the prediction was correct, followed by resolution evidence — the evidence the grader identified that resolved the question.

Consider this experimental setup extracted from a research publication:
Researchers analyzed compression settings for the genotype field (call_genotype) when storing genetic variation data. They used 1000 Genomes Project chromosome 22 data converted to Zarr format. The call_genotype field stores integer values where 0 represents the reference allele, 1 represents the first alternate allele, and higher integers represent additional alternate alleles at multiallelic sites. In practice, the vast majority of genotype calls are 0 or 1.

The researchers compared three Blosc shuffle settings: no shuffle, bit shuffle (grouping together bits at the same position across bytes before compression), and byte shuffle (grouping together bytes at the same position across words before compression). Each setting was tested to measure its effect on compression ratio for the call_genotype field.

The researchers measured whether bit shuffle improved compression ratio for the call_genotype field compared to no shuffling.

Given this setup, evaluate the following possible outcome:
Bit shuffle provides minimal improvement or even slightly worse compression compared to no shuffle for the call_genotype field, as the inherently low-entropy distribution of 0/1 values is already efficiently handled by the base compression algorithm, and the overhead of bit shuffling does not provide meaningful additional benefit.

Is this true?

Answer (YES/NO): NO